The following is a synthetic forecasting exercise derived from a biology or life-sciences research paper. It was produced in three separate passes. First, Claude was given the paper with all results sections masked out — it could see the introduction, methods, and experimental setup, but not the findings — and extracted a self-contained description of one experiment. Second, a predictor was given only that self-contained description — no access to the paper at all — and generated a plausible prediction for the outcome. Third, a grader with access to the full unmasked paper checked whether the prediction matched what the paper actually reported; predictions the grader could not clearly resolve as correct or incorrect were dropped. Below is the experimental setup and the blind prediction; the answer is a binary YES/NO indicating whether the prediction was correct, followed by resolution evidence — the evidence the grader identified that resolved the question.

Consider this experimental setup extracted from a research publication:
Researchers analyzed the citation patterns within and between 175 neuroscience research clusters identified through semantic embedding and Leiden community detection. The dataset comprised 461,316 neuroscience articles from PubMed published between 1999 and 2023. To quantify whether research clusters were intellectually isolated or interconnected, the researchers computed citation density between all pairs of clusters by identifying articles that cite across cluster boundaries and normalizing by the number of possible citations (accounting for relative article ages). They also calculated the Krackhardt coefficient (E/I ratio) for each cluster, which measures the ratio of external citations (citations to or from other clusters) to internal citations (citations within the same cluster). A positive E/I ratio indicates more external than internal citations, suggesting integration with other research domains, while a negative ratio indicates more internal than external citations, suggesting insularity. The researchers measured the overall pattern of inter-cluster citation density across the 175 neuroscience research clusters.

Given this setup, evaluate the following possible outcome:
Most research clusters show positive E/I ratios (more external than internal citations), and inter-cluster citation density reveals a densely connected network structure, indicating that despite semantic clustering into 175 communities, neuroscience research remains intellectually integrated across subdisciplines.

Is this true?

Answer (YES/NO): YES